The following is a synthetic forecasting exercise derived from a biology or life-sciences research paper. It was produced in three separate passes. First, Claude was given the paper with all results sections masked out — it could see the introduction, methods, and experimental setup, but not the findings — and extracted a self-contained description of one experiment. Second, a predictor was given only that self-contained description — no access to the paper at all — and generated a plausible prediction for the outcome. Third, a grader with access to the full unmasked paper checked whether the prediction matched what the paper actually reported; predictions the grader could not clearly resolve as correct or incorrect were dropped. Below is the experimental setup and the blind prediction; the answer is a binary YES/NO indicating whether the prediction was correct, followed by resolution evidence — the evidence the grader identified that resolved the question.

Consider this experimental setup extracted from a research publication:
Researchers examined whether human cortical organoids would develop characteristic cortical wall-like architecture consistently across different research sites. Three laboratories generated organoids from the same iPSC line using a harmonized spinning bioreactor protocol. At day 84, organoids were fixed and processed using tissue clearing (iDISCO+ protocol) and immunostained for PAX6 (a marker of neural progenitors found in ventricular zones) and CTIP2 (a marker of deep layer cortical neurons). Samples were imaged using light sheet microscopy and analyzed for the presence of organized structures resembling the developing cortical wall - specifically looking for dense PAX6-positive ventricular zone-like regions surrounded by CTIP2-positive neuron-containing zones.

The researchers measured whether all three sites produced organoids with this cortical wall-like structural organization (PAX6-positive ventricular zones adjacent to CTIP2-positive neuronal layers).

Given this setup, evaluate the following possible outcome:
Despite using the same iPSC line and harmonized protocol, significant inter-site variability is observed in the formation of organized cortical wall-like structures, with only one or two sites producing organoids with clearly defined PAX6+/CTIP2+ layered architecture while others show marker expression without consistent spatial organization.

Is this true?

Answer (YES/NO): NO